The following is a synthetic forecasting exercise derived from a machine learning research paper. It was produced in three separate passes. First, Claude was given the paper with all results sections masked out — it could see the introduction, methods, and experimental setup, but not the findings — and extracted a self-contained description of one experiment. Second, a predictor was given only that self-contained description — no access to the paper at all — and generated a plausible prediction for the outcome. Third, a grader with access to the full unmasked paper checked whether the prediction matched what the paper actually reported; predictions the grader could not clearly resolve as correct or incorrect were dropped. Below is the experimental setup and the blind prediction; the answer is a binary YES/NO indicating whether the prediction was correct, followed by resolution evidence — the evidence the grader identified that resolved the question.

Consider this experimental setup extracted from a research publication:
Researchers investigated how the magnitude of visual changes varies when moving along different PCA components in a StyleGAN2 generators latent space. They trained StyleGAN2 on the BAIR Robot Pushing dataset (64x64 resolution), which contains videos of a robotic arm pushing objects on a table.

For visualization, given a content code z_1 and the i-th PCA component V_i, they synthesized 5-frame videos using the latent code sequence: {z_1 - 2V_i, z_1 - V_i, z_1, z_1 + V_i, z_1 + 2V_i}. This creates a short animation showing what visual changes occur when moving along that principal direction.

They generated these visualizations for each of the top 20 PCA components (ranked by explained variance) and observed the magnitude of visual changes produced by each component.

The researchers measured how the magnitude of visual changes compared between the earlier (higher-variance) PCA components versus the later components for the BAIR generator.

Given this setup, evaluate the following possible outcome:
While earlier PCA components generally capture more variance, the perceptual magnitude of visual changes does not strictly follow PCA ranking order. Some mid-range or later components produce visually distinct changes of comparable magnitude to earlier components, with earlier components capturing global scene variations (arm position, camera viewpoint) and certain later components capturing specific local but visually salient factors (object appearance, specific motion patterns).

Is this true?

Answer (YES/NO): NO